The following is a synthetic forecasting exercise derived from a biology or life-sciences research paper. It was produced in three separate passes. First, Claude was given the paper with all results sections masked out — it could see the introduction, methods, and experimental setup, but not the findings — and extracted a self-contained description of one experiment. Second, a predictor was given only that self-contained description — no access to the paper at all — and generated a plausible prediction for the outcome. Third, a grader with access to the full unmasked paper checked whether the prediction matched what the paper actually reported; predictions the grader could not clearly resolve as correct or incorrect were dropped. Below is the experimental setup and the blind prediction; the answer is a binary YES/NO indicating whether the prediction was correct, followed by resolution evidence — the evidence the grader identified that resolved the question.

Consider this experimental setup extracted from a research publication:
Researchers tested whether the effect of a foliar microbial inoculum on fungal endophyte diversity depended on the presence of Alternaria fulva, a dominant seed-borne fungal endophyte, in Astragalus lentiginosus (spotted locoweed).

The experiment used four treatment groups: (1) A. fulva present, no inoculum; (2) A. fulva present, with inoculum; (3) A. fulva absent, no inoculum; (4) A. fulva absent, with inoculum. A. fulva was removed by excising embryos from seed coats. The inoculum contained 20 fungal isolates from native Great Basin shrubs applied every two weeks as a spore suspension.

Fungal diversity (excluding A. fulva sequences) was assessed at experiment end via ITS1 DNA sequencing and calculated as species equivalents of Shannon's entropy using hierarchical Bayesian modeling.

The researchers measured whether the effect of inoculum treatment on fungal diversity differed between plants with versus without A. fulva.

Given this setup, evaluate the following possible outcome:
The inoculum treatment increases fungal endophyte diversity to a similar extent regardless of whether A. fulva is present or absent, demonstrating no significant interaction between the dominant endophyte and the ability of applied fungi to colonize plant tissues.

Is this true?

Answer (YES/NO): NO